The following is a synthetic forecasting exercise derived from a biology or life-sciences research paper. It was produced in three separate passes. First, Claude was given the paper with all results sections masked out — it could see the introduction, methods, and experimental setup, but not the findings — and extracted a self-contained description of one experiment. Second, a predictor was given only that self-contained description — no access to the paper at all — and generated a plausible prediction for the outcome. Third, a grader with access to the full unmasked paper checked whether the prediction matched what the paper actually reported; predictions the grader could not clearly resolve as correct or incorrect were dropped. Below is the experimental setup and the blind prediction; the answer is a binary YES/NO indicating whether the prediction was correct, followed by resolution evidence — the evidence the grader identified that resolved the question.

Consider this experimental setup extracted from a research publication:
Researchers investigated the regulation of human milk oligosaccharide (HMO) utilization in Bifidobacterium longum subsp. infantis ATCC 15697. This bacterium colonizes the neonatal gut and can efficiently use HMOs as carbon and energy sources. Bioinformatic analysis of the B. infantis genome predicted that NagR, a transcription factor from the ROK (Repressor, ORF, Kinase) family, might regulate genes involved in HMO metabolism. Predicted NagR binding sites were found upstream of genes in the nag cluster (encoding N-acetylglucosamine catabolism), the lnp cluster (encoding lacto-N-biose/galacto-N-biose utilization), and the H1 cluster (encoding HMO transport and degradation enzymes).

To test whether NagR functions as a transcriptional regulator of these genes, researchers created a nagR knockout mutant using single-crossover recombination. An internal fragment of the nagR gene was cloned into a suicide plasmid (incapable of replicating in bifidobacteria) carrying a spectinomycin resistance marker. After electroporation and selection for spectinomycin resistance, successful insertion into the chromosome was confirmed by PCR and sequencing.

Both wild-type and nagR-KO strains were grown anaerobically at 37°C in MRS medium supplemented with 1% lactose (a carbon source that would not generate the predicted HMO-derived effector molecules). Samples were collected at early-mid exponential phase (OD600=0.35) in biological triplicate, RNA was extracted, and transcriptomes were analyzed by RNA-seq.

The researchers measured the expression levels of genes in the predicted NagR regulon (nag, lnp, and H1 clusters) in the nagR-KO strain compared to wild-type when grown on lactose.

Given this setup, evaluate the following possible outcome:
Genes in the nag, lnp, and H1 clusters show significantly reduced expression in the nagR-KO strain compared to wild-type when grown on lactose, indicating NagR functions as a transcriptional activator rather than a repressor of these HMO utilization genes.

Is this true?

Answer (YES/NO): NO